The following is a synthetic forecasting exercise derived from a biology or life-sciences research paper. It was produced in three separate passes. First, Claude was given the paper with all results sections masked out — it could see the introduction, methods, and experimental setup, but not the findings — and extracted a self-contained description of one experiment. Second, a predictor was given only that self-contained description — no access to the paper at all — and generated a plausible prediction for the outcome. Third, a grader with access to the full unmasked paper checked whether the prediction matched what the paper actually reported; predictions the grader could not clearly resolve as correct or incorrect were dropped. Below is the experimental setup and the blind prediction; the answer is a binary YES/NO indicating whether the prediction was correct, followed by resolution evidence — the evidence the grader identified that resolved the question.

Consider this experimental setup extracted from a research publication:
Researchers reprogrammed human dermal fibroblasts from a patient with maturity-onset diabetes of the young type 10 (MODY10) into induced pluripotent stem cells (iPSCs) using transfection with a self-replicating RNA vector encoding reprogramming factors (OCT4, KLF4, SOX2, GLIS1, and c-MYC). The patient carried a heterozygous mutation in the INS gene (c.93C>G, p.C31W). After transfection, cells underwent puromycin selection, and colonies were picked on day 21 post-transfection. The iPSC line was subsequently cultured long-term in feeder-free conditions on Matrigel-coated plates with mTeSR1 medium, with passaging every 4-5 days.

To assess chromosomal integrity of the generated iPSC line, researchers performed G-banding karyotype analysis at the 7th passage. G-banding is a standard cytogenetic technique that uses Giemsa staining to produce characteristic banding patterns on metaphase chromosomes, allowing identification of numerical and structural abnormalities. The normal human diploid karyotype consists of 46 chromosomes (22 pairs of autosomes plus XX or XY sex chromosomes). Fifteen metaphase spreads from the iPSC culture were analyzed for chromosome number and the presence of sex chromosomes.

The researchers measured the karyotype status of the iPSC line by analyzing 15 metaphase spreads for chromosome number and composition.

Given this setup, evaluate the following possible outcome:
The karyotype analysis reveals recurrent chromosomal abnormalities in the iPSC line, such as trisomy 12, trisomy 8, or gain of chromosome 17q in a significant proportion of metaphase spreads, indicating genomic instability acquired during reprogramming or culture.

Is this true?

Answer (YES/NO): NO